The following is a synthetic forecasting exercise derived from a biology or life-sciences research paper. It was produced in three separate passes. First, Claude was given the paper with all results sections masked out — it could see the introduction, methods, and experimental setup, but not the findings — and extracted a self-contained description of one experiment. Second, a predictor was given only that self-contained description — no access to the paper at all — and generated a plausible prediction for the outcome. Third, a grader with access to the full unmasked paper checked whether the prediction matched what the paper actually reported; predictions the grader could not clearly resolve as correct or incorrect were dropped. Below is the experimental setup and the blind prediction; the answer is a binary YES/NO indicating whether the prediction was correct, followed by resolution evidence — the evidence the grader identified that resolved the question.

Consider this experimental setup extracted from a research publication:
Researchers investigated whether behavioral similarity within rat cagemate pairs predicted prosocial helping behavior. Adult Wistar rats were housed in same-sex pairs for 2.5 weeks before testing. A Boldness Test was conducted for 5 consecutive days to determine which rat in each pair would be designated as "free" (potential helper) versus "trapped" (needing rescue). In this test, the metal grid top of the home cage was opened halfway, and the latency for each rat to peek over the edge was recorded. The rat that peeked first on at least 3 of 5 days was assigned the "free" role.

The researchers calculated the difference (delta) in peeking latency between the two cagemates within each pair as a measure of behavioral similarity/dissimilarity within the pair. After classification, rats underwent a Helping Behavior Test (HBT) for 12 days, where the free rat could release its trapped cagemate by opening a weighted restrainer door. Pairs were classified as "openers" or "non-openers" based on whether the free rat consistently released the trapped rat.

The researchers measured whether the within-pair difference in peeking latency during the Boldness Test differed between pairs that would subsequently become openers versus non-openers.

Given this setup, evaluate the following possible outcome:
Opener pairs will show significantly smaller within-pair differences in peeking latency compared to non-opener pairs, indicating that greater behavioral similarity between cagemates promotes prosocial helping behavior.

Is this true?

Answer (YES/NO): YES